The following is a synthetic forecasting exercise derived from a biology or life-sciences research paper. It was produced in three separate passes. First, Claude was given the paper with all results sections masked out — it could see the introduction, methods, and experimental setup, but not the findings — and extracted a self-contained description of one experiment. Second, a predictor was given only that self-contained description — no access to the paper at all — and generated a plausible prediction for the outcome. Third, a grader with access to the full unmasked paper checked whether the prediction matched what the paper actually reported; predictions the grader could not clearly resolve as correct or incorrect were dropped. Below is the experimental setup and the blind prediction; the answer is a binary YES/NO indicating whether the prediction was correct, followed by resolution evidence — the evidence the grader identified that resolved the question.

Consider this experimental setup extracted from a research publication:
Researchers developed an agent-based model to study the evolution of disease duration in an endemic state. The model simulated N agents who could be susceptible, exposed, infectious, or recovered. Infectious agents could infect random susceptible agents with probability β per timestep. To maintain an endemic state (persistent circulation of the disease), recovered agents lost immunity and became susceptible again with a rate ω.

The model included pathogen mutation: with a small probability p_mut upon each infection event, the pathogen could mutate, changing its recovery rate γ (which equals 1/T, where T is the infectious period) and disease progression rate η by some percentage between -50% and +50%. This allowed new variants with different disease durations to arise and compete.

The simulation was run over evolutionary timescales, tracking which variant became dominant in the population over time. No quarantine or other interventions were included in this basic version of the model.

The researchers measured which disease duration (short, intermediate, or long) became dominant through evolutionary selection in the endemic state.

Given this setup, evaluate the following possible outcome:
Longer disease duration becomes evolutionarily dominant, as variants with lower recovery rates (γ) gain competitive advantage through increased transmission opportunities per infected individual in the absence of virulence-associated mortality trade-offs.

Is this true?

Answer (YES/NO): YES